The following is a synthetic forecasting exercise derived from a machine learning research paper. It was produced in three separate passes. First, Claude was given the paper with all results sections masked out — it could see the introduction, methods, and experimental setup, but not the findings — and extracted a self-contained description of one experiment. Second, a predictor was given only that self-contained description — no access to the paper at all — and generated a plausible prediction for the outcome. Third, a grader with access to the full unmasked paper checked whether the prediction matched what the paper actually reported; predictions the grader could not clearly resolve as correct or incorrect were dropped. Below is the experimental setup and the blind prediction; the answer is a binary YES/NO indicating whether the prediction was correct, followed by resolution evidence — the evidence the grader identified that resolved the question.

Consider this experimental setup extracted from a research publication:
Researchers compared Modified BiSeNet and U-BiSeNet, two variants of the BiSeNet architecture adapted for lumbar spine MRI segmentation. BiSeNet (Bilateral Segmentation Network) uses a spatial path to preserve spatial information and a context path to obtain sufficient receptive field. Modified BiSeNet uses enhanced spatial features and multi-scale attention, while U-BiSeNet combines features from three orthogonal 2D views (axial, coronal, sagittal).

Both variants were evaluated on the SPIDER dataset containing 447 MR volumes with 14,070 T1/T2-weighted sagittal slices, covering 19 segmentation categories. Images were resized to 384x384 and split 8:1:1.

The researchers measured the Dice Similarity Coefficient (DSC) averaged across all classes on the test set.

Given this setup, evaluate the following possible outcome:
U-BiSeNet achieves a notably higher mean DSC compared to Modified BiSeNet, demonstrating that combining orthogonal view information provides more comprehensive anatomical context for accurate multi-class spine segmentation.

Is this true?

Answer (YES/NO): NO